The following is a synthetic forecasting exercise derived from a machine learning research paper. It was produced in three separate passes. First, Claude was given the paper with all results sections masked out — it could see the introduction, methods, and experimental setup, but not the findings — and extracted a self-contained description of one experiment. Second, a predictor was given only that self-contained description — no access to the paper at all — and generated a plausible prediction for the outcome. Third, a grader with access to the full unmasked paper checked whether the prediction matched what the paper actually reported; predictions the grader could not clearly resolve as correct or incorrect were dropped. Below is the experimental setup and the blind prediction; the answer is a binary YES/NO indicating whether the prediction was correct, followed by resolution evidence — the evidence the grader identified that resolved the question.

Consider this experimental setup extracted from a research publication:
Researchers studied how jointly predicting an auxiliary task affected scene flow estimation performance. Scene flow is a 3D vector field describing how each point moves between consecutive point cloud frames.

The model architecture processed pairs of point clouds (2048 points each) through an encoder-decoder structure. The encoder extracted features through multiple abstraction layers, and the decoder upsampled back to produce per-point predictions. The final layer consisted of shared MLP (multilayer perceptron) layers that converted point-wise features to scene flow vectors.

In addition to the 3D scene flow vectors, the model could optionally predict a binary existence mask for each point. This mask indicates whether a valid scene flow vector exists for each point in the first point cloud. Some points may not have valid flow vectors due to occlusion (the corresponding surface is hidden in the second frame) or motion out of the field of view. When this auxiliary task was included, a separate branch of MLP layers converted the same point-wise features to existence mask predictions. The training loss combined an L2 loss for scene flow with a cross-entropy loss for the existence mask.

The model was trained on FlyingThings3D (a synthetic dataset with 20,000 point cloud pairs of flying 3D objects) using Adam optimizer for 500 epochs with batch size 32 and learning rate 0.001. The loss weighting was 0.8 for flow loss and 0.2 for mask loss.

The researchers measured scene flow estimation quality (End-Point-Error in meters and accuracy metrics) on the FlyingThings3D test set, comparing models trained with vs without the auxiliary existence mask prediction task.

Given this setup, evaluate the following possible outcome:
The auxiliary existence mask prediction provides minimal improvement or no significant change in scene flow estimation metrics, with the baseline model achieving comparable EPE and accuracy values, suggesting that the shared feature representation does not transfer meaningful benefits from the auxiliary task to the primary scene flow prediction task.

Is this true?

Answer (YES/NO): NO